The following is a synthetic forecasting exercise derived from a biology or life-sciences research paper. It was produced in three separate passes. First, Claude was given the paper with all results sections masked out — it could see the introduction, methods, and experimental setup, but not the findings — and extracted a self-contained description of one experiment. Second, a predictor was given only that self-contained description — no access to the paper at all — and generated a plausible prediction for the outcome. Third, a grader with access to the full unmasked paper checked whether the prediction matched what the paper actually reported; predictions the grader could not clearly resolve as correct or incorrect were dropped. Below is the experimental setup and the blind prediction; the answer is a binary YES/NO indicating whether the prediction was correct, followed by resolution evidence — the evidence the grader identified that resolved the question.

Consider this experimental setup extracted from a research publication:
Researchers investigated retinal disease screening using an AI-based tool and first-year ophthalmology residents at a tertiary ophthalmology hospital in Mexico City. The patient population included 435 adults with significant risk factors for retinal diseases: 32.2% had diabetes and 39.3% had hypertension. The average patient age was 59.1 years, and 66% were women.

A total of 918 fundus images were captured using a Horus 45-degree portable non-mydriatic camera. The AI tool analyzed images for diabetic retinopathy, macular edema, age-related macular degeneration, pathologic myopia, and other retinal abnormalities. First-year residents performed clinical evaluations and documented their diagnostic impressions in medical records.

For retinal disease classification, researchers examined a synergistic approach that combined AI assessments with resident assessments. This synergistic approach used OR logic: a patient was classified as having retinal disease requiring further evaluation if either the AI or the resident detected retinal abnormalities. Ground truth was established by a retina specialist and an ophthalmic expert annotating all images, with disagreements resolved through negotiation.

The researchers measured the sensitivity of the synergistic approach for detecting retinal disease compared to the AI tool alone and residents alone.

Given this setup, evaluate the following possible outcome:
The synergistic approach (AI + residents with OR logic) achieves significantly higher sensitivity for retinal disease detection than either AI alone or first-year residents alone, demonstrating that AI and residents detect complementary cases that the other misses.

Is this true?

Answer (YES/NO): NO